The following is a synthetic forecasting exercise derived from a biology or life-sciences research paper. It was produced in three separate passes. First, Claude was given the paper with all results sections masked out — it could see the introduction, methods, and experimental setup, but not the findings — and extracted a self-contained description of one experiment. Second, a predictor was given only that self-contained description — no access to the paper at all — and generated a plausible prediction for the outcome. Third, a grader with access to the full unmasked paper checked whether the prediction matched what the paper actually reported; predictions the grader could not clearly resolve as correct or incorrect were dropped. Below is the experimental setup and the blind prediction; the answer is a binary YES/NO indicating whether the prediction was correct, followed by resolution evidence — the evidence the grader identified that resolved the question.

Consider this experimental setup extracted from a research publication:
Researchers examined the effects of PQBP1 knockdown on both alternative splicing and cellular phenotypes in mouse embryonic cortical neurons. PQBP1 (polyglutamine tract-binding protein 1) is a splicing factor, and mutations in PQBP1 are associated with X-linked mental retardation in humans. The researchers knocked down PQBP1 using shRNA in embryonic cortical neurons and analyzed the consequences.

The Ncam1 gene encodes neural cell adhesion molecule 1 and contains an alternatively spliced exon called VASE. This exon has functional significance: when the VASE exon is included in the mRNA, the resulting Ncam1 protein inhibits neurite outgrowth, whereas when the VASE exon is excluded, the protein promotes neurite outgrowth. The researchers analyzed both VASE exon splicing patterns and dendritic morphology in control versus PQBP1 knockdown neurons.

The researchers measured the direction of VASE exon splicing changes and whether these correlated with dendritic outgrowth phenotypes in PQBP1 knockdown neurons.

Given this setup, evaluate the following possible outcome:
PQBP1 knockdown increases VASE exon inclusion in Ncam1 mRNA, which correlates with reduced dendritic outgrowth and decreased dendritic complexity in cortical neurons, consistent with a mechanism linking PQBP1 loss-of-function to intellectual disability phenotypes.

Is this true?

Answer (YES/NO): YES